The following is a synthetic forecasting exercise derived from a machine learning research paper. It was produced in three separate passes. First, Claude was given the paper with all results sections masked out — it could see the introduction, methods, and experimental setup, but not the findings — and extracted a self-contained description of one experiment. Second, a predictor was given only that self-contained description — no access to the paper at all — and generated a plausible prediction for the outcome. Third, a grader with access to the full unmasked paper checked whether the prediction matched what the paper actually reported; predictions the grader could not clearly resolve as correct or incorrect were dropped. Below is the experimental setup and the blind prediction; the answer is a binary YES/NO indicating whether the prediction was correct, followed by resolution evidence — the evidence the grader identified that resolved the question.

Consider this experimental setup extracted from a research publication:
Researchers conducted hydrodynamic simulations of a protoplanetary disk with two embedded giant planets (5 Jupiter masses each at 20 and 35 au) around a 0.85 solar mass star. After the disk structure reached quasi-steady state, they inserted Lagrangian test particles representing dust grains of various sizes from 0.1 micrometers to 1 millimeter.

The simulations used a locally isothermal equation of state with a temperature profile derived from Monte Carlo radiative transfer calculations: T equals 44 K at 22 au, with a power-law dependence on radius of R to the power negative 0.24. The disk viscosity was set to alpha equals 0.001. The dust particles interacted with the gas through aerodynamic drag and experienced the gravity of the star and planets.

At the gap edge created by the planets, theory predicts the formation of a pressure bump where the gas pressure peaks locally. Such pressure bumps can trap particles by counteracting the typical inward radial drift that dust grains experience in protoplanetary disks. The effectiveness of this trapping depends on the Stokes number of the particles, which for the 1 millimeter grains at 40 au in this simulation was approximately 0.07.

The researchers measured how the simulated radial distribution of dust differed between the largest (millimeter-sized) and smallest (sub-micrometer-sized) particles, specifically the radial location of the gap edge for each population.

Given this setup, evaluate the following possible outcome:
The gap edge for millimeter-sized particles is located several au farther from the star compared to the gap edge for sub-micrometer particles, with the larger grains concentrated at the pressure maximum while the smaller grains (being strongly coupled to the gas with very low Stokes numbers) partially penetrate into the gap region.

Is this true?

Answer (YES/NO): YES